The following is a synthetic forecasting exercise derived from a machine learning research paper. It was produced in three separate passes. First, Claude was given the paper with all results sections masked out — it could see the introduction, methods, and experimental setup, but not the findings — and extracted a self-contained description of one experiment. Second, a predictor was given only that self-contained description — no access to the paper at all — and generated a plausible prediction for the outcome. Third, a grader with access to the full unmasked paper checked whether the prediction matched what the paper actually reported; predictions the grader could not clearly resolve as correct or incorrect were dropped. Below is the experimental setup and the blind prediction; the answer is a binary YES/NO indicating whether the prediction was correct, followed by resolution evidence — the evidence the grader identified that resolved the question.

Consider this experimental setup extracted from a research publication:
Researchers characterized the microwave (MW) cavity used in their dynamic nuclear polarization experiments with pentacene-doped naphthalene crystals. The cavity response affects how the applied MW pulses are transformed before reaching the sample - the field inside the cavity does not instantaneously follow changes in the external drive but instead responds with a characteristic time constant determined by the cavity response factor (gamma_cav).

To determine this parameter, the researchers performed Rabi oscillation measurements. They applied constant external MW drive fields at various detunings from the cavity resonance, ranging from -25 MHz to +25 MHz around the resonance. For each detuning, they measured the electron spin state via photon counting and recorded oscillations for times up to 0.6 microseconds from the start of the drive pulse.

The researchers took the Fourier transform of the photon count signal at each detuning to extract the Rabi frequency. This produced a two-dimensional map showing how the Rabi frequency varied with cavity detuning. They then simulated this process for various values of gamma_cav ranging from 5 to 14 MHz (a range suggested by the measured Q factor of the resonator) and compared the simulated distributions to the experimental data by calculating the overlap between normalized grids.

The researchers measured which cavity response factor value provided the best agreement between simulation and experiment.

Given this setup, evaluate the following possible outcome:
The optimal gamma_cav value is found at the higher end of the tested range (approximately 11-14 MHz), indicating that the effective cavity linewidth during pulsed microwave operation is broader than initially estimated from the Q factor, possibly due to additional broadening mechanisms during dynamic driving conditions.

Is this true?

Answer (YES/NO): NO